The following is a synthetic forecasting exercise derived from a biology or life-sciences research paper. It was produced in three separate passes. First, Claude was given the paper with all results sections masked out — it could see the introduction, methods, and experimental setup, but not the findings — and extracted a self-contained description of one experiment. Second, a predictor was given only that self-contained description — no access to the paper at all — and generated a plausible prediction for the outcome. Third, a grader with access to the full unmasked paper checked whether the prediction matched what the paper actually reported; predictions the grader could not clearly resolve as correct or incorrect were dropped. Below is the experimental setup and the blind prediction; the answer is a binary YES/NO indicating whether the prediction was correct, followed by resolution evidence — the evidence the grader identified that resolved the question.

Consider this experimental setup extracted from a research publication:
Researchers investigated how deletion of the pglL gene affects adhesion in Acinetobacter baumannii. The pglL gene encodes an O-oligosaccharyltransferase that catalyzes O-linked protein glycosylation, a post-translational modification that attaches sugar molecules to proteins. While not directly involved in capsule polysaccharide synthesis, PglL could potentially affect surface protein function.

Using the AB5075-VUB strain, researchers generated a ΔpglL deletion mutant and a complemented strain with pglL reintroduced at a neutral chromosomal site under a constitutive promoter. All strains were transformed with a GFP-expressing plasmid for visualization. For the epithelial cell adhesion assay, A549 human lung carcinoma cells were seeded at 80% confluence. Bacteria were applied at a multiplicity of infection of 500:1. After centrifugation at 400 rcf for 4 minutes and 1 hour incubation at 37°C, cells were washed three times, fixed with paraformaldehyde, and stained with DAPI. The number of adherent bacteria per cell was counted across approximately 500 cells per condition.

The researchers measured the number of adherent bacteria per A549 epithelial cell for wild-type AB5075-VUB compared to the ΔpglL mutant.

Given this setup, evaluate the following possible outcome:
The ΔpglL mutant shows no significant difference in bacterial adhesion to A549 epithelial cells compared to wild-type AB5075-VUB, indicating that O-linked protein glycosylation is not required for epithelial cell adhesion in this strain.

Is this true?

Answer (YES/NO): YES